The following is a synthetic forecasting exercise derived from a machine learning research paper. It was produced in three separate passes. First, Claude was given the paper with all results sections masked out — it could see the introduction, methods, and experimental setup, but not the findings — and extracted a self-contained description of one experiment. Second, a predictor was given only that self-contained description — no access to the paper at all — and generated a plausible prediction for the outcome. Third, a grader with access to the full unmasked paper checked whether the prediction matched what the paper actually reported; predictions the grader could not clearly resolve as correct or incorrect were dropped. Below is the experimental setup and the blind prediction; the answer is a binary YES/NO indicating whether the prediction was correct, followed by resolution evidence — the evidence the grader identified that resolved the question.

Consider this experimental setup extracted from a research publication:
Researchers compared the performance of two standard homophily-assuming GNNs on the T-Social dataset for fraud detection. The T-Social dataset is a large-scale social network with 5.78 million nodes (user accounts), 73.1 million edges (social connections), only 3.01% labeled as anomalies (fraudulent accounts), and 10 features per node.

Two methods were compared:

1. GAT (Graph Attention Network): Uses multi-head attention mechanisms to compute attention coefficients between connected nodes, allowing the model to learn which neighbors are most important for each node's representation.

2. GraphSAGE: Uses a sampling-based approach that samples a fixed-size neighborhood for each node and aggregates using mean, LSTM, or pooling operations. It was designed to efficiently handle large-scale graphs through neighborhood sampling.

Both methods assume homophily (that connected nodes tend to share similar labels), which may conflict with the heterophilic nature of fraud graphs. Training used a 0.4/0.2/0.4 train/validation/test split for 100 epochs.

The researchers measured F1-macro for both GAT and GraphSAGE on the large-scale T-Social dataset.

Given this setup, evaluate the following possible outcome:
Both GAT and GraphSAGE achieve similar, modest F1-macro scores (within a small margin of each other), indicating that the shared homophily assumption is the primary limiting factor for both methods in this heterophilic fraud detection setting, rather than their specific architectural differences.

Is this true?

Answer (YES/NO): NO